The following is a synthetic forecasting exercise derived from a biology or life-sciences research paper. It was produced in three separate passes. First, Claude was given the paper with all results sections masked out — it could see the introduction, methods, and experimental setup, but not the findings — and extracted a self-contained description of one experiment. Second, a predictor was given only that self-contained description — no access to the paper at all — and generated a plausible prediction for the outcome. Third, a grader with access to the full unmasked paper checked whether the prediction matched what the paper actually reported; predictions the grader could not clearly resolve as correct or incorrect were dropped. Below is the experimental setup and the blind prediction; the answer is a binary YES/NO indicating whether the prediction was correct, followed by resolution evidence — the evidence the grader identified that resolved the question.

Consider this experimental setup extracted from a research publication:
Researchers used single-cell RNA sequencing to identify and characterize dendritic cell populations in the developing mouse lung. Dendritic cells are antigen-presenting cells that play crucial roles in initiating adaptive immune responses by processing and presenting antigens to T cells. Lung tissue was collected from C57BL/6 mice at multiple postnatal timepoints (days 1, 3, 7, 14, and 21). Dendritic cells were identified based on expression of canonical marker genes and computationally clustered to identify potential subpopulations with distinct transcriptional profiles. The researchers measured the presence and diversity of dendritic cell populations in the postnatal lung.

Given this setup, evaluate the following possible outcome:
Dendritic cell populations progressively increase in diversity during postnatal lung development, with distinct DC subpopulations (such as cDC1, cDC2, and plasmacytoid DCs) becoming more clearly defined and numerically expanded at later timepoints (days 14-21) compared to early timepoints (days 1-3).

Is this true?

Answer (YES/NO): NO